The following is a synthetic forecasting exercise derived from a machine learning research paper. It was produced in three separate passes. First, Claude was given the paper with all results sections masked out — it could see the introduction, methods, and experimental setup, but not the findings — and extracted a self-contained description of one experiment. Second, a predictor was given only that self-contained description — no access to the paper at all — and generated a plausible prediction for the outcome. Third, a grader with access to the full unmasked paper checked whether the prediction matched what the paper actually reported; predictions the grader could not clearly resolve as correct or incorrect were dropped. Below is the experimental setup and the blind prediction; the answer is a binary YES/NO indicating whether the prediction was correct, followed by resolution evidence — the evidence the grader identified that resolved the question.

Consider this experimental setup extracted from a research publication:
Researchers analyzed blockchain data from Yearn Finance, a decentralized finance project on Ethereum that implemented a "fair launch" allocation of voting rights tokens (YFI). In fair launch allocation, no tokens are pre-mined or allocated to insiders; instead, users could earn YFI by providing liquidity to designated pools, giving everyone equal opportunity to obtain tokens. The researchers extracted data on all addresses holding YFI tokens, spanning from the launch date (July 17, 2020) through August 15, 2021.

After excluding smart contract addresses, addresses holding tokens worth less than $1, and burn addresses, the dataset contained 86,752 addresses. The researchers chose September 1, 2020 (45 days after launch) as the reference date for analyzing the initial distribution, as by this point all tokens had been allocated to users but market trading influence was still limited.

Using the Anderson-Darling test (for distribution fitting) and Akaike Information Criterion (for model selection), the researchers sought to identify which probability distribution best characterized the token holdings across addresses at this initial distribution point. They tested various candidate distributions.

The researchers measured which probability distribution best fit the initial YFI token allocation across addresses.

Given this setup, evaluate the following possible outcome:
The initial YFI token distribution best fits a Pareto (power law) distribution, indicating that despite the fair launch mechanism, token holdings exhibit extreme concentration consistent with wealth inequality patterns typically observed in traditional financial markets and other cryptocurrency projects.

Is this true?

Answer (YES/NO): NO